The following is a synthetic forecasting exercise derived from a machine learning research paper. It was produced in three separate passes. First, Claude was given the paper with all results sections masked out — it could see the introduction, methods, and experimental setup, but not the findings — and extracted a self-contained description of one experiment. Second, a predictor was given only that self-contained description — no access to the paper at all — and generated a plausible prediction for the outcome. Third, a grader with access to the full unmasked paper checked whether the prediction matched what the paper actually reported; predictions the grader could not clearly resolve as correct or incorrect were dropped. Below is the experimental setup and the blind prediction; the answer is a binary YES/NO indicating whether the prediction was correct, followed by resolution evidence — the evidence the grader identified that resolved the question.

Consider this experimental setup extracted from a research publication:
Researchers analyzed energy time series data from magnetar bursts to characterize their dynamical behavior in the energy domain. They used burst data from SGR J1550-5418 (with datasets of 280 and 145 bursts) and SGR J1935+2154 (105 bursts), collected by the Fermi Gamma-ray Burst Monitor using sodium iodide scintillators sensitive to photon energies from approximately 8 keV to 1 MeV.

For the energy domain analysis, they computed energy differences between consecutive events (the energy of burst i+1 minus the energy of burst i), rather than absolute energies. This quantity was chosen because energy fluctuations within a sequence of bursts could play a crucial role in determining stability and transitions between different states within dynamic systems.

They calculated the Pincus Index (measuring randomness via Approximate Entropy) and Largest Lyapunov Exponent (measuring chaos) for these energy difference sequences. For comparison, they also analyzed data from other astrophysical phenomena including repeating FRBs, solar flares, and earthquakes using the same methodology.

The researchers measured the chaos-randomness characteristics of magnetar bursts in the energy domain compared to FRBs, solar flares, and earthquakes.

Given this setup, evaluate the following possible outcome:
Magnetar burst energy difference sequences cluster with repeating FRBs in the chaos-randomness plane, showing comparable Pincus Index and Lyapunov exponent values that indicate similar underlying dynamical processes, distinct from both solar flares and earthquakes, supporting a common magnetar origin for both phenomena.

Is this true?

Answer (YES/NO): NO